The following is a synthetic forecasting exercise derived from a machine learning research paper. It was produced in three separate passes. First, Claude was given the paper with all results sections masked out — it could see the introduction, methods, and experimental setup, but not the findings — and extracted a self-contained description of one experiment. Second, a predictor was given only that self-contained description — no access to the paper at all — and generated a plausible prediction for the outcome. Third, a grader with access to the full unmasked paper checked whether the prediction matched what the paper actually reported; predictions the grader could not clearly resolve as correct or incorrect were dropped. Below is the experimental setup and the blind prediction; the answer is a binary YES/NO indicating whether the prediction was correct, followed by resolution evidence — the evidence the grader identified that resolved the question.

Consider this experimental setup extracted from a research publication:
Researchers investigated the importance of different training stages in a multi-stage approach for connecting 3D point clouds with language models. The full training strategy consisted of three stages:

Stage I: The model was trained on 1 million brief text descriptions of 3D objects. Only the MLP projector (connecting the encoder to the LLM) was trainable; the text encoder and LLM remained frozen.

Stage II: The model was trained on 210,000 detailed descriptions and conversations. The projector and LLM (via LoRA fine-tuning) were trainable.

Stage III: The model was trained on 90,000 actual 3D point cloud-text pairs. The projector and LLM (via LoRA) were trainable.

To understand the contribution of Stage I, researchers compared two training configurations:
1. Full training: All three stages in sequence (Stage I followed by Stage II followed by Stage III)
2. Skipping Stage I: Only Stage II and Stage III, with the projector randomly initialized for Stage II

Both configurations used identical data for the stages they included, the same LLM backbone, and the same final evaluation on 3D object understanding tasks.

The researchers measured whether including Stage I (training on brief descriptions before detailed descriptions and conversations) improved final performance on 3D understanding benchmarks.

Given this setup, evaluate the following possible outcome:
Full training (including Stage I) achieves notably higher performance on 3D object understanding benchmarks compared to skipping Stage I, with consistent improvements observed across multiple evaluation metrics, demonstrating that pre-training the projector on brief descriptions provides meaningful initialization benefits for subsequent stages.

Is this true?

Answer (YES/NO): YES